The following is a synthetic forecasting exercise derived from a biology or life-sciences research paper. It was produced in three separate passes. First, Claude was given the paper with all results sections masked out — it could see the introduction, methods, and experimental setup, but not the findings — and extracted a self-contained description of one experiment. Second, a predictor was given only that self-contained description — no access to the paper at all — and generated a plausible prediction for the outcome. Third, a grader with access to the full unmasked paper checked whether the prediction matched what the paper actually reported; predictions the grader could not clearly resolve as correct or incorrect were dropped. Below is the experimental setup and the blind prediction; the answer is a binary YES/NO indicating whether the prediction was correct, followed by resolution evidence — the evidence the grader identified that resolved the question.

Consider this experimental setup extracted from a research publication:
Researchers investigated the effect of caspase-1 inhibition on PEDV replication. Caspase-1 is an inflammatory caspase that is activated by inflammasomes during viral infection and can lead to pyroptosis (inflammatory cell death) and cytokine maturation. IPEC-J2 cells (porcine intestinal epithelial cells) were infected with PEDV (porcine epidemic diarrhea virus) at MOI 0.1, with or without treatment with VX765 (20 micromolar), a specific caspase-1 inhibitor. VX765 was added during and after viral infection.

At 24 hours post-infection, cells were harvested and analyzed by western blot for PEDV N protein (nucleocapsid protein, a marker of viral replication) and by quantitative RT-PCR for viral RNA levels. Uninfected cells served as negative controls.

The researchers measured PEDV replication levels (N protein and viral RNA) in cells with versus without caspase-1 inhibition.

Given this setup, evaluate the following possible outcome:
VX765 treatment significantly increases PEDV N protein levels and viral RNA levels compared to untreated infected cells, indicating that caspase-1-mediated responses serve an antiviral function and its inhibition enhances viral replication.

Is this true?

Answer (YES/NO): NO